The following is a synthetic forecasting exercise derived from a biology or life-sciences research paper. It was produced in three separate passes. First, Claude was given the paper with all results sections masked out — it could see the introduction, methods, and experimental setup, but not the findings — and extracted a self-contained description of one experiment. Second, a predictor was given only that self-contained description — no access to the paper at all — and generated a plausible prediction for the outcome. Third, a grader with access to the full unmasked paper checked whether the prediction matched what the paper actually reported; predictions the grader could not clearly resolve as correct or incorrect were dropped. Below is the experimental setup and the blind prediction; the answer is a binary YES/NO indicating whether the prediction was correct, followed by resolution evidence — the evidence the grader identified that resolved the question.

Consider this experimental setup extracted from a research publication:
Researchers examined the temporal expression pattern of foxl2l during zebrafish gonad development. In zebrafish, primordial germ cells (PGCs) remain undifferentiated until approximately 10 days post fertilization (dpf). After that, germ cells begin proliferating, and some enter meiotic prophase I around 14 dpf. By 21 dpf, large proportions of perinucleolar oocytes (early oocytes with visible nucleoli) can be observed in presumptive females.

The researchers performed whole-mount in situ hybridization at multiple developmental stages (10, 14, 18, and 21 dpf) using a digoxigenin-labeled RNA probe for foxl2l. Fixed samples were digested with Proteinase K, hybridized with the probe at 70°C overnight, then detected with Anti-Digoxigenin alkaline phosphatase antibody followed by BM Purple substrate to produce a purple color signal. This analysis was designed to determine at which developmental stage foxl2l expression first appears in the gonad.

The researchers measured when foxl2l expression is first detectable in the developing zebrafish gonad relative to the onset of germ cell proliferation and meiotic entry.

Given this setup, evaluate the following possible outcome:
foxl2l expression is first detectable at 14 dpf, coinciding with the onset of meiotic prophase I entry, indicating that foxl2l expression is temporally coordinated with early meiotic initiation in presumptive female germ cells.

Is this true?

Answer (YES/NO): NO